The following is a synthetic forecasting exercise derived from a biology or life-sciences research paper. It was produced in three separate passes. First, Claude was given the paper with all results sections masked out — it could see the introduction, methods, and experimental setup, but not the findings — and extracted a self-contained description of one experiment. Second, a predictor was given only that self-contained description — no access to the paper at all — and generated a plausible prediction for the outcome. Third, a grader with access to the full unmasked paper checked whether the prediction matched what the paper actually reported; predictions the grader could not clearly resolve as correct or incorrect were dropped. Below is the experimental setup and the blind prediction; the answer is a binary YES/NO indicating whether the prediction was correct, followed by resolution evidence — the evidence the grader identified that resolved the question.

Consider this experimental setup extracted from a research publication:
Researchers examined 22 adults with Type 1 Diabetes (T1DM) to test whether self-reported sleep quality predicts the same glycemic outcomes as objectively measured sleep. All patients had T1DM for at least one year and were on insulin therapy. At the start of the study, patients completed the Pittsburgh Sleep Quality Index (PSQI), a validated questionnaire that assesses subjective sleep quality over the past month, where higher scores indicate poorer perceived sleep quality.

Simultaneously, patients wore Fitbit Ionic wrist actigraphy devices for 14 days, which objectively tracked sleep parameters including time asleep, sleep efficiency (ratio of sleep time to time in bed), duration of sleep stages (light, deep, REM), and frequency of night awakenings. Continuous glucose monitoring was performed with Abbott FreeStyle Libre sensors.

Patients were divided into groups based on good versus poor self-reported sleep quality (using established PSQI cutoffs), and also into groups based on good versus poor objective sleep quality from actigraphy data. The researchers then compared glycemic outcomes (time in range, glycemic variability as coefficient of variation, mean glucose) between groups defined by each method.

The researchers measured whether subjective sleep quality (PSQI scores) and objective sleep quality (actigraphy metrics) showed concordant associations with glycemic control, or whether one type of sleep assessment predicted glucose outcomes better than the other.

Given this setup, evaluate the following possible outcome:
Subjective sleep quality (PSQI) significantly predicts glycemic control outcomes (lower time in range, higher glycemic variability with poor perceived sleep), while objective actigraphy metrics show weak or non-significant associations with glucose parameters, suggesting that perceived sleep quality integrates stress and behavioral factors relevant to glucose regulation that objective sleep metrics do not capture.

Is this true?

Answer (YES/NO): NO